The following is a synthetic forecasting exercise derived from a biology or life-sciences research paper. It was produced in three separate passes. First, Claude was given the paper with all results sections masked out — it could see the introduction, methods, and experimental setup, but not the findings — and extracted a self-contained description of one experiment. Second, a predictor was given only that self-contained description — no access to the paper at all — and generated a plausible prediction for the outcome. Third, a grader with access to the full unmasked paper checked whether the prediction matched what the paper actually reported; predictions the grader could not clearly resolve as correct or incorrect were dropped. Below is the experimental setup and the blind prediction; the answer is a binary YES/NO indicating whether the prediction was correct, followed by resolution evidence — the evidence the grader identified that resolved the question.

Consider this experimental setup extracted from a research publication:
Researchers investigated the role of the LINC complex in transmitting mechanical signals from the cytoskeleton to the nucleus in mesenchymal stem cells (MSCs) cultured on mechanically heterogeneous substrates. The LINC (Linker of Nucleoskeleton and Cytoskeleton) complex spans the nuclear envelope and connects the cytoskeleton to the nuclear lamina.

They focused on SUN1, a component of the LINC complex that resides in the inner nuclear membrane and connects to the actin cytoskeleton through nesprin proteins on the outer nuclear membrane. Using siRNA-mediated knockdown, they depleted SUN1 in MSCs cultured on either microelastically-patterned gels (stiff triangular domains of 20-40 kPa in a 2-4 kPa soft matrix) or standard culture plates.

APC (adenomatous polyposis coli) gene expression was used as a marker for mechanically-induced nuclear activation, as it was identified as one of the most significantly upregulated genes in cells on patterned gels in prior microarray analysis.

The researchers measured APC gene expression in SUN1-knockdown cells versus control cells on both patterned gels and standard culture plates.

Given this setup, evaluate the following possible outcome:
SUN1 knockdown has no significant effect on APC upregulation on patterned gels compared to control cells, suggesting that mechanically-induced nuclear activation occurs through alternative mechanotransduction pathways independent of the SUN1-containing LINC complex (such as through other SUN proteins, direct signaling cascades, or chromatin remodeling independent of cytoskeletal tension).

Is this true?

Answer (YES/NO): YES